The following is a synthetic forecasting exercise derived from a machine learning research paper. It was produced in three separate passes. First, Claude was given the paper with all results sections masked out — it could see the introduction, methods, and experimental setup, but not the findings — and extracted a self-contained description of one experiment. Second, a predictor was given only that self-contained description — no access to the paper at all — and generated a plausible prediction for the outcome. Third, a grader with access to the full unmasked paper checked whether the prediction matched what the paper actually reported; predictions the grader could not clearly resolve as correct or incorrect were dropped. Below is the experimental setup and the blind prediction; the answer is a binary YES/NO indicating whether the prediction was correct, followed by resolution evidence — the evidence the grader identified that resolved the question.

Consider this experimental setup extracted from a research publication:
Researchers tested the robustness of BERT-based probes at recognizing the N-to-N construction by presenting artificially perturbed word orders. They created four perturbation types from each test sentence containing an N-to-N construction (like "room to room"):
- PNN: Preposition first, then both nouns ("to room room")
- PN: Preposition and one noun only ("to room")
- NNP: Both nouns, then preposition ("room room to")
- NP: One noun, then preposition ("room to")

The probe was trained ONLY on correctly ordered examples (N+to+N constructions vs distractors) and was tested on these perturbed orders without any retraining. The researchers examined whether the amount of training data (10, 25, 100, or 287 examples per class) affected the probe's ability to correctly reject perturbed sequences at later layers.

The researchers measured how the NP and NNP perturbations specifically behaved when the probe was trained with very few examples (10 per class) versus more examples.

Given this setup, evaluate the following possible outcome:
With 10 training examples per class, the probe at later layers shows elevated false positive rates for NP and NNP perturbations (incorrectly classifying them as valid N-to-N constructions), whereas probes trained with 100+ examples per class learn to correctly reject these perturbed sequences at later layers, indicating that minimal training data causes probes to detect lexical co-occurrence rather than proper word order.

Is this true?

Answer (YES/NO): YES